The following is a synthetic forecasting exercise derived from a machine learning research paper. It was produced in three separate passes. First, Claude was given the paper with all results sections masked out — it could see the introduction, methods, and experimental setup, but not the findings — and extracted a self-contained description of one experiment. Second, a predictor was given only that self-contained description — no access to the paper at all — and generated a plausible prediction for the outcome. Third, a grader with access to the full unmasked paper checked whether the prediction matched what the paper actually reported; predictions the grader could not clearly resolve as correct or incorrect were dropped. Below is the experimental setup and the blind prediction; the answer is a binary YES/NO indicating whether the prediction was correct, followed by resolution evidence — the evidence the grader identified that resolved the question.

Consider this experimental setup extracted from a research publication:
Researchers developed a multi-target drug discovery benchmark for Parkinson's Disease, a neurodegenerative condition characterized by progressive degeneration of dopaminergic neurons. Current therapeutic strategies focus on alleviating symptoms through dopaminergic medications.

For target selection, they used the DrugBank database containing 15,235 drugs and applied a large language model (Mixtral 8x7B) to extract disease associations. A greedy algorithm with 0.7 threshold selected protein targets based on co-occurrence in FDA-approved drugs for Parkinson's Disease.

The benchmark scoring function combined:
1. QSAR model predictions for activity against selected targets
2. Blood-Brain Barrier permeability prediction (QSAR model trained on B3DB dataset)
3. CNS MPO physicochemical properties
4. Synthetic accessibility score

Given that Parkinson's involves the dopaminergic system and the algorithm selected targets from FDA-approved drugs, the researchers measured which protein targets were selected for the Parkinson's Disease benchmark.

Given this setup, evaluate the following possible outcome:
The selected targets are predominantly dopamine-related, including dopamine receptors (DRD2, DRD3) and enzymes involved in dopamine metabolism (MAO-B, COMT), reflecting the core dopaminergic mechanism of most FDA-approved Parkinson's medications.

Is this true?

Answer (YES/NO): NO